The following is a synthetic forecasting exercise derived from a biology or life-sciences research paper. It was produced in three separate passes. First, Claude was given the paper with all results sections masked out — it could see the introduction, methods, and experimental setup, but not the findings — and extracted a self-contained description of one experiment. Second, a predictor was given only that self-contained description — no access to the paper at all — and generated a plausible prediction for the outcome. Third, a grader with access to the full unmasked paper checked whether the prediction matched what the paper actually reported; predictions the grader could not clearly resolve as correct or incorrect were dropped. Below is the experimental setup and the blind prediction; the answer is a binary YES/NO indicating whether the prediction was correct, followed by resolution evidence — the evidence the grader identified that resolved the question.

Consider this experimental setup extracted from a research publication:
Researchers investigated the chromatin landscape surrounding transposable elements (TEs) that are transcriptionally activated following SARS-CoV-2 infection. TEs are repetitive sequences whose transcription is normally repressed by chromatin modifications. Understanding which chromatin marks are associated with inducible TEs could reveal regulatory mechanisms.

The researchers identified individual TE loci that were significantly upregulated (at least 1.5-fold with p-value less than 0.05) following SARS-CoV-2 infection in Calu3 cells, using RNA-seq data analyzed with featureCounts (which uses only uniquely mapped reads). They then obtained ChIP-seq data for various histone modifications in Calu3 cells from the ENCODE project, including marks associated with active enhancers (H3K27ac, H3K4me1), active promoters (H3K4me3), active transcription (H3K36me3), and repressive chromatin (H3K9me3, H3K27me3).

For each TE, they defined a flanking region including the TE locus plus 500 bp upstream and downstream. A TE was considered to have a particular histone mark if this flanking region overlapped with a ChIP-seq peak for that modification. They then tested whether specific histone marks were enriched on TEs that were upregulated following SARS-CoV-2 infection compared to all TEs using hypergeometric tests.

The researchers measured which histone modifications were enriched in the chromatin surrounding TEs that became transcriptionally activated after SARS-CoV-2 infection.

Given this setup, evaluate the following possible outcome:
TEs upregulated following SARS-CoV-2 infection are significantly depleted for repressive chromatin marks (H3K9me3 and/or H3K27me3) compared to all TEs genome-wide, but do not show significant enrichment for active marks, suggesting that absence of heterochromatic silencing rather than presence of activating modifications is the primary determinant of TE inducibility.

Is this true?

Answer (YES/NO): NO